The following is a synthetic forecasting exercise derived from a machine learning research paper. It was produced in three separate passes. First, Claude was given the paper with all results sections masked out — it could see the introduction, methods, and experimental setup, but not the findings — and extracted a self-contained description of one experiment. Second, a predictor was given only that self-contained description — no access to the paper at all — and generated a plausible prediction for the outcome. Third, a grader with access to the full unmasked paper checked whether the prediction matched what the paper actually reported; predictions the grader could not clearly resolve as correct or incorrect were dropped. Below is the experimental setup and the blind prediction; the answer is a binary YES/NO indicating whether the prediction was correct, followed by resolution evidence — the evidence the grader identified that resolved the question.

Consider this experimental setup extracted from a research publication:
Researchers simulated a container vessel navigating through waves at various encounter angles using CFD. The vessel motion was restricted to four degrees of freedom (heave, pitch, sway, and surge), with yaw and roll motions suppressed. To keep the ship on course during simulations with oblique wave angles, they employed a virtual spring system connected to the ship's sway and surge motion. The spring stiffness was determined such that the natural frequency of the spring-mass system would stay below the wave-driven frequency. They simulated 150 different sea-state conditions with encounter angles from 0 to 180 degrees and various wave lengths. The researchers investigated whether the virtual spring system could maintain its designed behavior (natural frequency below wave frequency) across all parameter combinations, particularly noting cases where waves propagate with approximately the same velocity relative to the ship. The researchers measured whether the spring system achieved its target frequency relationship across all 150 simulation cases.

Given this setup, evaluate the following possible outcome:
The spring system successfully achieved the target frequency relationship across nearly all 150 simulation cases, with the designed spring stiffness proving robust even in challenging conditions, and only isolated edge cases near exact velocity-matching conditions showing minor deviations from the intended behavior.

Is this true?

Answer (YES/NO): NO